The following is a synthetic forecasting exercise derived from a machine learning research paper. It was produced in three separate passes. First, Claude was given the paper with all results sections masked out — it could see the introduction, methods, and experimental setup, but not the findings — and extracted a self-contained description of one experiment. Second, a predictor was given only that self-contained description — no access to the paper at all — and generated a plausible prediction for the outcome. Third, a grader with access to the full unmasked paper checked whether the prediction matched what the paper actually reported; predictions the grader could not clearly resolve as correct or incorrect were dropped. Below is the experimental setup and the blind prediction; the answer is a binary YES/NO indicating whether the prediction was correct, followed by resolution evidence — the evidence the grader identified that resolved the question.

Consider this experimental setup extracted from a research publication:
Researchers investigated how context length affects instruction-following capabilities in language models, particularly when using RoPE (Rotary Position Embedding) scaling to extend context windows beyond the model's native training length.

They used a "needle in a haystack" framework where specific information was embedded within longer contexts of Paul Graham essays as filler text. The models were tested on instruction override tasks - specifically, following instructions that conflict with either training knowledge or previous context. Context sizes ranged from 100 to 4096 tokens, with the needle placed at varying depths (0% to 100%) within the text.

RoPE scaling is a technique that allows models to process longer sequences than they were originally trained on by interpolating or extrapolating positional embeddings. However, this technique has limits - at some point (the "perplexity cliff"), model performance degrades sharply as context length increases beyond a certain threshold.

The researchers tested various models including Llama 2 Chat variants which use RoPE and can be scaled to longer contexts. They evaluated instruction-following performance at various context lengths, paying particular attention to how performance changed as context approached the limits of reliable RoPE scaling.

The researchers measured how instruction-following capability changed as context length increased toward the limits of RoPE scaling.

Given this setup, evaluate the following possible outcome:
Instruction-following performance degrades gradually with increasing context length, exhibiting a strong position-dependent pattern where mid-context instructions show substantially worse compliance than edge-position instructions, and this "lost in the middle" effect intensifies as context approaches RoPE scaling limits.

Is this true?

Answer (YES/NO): NO